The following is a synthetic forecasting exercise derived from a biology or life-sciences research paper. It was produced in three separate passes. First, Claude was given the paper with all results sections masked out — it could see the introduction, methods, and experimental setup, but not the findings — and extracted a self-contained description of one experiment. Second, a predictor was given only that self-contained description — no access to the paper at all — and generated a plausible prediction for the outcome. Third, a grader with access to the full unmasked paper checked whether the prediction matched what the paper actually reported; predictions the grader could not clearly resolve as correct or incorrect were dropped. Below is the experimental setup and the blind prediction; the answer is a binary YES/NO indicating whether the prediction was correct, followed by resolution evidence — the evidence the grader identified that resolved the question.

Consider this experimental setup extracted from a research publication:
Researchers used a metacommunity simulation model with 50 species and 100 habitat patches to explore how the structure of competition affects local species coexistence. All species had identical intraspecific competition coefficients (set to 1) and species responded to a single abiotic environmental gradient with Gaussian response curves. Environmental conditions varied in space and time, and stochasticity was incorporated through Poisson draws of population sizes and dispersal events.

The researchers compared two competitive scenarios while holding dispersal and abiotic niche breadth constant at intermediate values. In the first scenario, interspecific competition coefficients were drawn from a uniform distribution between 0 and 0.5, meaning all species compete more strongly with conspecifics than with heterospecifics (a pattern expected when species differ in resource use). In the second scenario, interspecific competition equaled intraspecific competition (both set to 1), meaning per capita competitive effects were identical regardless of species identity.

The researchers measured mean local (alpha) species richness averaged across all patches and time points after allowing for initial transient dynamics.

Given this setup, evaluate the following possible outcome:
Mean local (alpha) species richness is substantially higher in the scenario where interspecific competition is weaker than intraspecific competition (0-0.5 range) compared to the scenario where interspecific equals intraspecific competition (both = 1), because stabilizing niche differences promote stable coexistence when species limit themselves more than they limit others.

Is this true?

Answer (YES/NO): YES